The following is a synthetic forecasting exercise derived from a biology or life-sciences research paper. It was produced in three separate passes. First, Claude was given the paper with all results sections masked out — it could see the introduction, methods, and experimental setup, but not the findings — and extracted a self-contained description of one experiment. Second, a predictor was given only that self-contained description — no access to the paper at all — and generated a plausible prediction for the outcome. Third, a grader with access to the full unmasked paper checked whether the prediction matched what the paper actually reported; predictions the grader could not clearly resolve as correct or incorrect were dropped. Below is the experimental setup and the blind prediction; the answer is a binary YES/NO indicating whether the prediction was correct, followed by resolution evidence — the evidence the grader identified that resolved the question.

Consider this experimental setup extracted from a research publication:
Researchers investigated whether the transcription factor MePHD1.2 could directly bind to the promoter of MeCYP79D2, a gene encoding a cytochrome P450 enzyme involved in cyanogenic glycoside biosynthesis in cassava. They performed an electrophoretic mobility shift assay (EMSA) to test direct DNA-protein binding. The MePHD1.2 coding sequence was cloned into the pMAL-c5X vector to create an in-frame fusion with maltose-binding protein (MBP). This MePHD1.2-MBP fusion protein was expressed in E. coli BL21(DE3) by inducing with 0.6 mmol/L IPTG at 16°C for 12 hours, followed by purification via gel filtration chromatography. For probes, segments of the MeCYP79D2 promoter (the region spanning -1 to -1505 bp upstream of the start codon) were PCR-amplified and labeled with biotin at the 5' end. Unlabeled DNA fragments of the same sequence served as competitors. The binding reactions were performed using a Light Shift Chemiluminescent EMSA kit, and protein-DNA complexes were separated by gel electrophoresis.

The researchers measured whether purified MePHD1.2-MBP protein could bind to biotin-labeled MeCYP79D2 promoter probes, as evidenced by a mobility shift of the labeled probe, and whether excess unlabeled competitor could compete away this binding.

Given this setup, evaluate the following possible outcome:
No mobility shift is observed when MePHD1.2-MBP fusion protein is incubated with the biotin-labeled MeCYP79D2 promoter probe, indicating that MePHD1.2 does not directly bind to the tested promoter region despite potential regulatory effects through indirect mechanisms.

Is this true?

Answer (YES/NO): NO